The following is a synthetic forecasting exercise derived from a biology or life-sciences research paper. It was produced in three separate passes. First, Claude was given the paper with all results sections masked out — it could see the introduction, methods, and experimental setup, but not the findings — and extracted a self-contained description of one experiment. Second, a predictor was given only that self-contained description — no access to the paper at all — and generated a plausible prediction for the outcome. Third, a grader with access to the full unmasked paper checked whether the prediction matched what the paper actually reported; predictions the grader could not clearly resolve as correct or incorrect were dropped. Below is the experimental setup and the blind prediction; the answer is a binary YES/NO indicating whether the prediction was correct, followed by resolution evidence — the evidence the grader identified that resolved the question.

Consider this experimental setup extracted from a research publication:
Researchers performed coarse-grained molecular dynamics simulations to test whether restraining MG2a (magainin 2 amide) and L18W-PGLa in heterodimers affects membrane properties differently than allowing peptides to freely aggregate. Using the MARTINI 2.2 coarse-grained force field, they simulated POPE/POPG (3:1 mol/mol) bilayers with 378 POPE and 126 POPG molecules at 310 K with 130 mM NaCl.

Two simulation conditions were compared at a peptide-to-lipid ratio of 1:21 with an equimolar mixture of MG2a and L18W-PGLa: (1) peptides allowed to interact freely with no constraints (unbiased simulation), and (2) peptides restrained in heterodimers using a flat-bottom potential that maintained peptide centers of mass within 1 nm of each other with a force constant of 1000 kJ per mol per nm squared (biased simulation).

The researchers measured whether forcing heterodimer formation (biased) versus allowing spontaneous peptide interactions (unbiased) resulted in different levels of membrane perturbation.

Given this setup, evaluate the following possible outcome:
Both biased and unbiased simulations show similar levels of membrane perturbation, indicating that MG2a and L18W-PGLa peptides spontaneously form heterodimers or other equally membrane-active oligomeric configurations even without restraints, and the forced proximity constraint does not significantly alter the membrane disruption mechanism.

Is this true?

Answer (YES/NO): NO